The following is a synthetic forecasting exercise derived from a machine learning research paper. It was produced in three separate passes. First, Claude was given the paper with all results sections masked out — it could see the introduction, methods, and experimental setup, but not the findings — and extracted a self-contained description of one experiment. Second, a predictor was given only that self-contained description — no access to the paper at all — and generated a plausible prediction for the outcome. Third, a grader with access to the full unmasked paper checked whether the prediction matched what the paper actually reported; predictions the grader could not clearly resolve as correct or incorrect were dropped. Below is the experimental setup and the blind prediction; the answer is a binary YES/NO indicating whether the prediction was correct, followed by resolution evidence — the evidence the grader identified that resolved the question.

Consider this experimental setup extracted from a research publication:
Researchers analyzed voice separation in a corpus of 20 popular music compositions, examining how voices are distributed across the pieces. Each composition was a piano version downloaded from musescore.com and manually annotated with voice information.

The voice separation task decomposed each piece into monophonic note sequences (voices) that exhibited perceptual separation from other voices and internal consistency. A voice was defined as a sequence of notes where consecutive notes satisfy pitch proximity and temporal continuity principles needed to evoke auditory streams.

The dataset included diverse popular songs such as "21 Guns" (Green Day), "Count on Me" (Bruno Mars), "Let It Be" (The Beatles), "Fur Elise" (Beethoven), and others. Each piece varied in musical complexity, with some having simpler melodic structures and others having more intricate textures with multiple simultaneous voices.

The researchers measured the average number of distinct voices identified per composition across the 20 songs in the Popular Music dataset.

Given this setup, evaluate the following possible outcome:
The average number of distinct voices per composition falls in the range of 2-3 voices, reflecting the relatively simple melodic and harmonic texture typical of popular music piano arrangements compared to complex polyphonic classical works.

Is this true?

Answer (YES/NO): NO